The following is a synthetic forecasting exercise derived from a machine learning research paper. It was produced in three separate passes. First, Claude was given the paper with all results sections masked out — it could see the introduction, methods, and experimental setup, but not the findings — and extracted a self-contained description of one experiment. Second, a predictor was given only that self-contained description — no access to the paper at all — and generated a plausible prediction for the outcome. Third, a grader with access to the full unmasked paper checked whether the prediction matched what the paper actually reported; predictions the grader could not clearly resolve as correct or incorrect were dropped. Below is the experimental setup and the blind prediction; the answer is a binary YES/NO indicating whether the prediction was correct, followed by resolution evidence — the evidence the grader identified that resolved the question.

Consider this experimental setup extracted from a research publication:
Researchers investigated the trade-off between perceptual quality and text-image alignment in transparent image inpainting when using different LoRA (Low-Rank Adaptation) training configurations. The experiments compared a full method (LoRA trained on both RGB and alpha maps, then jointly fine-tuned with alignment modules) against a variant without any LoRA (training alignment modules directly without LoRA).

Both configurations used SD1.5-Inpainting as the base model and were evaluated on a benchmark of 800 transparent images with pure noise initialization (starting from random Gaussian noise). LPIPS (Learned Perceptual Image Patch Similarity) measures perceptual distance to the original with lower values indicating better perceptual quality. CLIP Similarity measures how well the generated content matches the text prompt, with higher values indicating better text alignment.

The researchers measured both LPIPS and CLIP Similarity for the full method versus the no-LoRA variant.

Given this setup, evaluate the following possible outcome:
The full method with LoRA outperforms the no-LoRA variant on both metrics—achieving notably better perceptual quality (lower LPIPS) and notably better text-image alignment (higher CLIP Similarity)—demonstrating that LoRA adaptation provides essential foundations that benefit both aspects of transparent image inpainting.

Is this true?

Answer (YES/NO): NO